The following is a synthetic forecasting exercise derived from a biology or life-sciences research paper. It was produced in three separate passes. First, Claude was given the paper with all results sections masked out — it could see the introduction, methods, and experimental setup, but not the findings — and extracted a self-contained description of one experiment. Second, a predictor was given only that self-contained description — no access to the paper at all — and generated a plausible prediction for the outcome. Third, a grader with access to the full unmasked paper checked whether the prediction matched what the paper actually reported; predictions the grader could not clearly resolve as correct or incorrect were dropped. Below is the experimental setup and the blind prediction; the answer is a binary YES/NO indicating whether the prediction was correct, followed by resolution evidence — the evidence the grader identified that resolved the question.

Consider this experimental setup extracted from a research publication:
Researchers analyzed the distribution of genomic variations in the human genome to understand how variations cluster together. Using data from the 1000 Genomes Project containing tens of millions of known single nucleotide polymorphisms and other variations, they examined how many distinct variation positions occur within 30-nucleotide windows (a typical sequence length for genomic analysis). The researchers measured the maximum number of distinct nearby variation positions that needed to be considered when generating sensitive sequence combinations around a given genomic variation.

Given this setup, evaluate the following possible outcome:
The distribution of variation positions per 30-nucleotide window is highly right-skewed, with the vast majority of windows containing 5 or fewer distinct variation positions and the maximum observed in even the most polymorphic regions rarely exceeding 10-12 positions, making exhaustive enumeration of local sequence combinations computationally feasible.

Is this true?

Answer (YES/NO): NO